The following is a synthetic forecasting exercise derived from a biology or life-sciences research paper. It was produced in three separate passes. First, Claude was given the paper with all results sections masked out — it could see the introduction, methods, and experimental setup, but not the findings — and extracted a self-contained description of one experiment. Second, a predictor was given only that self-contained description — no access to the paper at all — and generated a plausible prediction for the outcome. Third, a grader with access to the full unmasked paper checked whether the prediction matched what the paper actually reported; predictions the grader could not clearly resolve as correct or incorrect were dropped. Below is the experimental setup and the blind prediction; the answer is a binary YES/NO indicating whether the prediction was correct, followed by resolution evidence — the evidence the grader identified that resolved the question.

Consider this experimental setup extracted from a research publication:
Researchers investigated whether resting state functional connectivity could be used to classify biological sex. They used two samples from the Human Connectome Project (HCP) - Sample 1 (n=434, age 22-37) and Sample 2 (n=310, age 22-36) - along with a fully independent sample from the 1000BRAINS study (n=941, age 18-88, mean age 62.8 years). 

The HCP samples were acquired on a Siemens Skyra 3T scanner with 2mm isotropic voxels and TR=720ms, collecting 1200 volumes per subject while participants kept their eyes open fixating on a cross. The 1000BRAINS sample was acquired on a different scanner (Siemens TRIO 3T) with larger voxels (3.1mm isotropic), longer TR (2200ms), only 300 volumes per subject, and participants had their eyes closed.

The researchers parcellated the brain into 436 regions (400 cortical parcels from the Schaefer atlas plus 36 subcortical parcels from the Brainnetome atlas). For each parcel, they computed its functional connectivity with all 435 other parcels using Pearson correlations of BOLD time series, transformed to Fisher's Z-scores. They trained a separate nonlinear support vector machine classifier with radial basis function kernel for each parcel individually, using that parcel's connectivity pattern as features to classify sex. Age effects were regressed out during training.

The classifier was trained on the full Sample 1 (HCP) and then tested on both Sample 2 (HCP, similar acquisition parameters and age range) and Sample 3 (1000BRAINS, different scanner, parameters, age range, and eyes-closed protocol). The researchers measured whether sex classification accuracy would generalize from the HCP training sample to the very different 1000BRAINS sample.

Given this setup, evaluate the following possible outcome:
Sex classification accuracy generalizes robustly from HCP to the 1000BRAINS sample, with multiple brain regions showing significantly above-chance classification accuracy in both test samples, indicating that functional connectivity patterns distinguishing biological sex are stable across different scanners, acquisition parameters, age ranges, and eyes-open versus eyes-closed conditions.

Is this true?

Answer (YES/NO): YES